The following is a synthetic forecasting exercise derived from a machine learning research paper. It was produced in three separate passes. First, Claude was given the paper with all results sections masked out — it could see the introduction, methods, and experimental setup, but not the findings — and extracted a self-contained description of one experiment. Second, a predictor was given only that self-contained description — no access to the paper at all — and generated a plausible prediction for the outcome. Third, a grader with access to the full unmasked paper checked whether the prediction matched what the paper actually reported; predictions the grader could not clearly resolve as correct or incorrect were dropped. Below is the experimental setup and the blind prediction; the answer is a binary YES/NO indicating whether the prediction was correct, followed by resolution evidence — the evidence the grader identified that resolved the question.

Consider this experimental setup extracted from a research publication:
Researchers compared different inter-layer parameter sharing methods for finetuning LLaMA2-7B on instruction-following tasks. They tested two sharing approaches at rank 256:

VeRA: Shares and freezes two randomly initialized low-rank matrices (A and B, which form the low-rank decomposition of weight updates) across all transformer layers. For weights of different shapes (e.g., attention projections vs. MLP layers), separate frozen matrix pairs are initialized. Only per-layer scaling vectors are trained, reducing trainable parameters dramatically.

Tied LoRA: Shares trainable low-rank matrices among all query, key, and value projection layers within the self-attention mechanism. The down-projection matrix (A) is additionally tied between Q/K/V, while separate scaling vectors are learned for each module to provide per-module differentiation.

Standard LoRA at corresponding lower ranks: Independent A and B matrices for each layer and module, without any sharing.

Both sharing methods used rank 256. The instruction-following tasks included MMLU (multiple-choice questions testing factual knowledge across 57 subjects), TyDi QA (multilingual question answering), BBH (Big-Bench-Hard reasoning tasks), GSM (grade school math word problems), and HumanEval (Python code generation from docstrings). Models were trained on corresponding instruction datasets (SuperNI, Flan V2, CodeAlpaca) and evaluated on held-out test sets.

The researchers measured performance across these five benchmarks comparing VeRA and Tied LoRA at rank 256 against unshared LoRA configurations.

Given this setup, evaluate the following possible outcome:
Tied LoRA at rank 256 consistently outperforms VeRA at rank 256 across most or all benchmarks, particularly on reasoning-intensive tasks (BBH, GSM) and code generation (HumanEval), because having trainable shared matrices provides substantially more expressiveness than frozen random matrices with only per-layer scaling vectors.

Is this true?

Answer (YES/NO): NO